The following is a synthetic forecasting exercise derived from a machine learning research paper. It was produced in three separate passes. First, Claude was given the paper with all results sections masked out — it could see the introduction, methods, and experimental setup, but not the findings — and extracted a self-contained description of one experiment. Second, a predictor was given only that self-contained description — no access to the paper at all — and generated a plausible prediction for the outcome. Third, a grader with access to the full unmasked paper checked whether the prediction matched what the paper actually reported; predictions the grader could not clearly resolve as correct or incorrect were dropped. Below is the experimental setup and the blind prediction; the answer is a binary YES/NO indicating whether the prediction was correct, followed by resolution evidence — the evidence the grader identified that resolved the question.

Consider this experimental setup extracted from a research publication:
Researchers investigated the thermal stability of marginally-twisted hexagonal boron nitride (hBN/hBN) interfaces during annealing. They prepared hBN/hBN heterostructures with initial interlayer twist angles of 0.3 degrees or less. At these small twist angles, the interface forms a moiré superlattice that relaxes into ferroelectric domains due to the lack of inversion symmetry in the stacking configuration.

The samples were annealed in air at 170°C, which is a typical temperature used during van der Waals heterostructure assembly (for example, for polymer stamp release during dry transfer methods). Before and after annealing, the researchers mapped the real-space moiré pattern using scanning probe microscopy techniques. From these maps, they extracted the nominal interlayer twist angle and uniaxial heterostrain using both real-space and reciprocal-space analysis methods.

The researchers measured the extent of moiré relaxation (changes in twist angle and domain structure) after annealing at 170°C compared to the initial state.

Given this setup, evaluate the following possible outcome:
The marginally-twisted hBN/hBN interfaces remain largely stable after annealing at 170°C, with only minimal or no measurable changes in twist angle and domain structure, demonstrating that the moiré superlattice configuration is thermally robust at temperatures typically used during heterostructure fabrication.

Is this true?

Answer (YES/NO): YES